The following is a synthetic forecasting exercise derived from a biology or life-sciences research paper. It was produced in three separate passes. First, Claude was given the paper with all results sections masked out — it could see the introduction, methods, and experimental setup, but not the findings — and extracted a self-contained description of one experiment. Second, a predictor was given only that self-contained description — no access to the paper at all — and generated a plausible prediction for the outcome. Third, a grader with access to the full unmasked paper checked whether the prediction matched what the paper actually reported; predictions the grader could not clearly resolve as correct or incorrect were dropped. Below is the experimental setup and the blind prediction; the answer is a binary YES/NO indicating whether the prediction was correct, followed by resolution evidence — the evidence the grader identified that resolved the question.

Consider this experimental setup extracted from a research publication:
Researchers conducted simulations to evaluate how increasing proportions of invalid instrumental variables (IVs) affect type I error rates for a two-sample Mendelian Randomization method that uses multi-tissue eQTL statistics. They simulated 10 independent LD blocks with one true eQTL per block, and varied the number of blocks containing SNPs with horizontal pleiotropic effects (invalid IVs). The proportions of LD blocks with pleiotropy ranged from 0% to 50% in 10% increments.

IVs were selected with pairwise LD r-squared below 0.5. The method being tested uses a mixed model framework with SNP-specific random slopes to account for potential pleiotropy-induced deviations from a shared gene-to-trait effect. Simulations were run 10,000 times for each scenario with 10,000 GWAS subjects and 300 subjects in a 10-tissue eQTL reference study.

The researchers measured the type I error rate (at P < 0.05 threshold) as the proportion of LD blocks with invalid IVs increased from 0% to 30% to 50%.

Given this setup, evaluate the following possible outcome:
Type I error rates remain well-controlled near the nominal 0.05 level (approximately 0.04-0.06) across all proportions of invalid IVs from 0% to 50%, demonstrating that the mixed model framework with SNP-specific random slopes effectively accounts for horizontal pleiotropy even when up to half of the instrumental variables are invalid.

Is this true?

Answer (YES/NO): NO